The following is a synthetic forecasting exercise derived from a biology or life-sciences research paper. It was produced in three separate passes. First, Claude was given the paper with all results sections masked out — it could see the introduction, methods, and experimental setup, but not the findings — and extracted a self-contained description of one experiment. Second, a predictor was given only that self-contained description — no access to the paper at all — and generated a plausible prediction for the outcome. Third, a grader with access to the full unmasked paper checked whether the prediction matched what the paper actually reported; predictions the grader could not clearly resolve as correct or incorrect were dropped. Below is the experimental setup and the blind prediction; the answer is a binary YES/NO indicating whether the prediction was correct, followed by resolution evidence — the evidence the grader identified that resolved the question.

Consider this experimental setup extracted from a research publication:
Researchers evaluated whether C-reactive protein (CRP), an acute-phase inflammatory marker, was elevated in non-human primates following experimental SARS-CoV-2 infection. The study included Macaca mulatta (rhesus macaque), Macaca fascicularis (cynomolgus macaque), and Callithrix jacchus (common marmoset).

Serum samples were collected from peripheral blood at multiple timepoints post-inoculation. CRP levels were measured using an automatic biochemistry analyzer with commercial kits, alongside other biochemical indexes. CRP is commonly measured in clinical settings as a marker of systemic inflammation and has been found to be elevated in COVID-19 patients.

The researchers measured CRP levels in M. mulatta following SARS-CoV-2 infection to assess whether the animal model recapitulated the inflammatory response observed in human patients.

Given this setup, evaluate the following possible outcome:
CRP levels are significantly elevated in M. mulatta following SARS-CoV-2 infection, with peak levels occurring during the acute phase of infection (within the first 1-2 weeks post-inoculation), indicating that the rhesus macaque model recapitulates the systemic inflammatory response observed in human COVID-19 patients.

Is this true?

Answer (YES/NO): NO